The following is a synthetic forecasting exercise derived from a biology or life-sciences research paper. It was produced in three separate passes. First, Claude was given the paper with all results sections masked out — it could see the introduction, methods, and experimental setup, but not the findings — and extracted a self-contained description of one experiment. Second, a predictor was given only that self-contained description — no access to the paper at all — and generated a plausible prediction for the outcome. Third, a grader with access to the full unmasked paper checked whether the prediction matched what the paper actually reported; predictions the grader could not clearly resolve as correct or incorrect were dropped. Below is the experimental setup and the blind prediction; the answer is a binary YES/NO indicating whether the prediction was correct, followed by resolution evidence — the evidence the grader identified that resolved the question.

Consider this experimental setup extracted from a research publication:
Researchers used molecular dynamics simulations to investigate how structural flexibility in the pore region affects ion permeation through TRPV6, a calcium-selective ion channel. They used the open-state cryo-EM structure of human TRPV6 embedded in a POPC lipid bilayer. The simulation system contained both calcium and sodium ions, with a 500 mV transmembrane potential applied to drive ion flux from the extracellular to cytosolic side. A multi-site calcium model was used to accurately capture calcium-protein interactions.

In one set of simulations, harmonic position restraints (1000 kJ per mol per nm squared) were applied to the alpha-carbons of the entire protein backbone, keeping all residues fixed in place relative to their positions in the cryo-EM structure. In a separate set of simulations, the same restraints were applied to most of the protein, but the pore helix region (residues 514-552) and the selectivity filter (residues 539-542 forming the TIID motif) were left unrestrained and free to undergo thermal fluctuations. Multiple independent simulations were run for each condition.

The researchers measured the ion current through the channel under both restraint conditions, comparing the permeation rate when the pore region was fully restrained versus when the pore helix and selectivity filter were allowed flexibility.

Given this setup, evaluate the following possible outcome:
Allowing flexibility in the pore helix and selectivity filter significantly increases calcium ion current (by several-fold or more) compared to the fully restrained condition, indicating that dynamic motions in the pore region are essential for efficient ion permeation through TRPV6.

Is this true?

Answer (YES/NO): YES